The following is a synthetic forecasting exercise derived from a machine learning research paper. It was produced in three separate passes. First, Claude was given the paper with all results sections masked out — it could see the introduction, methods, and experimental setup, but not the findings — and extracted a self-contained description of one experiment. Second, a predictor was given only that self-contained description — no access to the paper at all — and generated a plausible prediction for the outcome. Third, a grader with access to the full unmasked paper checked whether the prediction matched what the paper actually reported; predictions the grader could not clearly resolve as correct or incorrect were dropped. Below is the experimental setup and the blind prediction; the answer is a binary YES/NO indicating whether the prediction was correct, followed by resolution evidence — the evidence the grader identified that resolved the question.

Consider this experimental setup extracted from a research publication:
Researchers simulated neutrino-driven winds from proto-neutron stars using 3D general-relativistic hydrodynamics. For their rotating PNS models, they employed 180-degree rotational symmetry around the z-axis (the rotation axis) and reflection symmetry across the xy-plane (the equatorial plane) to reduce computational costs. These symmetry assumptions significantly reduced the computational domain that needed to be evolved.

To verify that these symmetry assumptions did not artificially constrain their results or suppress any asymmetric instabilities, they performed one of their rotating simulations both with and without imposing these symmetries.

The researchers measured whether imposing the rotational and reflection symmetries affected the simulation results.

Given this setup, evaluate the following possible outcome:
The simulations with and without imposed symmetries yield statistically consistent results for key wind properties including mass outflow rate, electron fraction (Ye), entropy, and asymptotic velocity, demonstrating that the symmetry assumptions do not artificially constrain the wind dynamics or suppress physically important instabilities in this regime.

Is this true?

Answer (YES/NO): YES